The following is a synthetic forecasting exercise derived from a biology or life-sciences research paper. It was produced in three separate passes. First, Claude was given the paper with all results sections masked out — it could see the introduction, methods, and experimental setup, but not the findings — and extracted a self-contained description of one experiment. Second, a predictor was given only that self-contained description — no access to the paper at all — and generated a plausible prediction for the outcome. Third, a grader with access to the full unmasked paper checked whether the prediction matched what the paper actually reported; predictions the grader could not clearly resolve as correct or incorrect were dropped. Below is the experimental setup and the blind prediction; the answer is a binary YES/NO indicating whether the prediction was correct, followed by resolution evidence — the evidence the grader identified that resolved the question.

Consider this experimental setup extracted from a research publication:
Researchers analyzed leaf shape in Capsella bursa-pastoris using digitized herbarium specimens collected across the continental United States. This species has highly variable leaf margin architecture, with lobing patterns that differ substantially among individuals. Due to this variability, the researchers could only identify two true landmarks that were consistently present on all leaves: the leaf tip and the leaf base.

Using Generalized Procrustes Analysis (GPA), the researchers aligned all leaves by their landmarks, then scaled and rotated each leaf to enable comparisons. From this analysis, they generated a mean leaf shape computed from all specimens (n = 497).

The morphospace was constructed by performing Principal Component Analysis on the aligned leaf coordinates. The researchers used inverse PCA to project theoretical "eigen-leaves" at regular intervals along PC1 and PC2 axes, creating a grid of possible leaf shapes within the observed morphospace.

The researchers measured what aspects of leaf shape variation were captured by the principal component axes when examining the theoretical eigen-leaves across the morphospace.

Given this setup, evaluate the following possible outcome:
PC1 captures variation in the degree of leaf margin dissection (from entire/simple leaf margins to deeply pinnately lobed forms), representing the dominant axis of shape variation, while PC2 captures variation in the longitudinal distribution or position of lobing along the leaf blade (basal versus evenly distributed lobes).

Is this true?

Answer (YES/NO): NO